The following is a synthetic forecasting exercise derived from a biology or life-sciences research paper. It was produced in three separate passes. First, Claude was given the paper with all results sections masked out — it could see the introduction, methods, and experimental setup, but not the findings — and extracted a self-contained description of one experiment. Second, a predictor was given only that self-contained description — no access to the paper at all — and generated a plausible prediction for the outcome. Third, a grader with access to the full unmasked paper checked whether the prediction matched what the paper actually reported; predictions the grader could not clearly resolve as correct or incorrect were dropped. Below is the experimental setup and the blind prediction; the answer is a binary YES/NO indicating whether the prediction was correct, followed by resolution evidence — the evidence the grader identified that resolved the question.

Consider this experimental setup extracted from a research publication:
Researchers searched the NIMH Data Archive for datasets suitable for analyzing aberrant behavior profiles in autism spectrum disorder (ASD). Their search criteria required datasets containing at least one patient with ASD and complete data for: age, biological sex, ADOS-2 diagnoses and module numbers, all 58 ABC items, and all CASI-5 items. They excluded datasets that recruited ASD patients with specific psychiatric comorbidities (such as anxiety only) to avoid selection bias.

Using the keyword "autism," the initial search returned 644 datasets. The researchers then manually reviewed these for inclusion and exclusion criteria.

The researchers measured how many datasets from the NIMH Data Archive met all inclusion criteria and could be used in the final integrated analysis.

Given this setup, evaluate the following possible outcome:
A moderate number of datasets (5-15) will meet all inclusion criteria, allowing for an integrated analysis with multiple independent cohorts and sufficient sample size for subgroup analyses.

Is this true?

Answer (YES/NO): NO